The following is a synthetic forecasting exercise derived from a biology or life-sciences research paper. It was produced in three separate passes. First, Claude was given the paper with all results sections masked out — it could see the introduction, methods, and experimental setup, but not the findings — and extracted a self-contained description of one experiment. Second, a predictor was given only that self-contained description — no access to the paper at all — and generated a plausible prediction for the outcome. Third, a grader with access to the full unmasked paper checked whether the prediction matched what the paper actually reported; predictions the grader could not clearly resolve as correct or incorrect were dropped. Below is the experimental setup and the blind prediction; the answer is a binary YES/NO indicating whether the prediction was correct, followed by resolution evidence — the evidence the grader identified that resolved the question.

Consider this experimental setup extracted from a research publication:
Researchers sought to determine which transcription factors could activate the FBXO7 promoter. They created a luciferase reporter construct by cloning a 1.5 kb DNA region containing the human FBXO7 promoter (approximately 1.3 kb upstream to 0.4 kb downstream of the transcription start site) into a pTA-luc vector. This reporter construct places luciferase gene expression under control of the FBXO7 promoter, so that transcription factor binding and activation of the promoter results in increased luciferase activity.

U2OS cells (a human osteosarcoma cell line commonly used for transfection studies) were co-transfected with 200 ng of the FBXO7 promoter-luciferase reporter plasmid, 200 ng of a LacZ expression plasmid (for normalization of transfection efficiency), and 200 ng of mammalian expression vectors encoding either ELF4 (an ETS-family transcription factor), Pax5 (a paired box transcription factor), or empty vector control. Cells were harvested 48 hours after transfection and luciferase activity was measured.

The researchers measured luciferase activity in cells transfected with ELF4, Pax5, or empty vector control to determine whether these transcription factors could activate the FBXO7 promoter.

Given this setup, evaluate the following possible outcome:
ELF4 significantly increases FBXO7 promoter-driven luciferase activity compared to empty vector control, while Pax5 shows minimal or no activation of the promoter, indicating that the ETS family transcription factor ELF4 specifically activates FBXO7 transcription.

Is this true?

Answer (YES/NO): NO